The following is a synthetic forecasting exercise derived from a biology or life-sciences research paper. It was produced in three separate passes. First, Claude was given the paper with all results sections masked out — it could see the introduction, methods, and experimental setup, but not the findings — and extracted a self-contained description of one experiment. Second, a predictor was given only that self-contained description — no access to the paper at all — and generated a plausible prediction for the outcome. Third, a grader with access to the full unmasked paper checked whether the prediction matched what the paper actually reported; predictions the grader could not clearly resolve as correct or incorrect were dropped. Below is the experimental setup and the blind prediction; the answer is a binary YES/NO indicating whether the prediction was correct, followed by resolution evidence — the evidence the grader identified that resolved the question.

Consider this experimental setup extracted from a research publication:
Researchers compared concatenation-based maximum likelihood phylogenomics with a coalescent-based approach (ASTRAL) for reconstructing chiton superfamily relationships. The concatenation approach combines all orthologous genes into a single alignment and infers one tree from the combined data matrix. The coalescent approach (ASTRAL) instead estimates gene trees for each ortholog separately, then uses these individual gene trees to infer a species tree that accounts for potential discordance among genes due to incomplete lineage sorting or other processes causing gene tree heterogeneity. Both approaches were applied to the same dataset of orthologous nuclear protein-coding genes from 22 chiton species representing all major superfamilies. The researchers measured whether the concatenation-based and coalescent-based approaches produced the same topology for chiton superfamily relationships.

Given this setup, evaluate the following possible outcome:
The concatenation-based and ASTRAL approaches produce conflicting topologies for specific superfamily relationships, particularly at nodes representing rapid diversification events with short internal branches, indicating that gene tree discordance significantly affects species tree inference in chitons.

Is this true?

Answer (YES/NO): NO